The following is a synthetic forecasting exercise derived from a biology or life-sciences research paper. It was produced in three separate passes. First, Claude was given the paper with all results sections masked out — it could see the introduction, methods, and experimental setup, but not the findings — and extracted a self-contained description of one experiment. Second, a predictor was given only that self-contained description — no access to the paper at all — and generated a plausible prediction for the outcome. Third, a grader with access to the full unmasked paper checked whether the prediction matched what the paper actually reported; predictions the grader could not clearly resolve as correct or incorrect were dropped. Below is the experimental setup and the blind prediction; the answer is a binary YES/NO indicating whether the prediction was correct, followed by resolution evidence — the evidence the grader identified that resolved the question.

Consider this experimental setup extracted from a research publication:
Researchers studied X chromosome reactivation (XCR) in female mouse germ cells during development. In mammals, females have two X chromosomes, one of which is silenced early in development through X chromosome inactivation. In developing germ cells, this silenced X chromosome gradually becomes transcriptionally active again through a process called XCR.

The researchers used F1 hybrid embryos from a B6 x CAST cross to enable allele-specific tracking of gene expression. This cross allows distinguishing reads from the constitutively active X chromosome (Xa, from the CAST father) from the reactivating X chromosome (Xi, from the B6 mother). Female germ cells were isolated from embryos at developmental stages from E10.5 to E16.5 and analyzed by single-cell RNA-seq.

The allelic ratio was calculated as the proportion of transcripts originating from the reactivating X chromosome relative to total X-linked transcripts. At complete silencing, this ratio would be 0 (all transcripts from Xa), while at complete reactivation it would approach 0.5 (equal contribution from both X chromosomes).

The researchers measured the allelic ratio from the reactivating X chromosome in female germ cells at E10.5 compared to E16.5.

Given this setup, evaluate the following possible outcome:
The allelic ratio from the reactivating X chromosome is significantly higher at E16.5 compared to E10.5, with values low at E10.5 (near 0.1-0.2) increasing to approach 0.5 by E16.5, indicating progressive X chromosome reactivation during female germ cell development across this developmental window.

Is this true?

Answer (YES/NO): NO